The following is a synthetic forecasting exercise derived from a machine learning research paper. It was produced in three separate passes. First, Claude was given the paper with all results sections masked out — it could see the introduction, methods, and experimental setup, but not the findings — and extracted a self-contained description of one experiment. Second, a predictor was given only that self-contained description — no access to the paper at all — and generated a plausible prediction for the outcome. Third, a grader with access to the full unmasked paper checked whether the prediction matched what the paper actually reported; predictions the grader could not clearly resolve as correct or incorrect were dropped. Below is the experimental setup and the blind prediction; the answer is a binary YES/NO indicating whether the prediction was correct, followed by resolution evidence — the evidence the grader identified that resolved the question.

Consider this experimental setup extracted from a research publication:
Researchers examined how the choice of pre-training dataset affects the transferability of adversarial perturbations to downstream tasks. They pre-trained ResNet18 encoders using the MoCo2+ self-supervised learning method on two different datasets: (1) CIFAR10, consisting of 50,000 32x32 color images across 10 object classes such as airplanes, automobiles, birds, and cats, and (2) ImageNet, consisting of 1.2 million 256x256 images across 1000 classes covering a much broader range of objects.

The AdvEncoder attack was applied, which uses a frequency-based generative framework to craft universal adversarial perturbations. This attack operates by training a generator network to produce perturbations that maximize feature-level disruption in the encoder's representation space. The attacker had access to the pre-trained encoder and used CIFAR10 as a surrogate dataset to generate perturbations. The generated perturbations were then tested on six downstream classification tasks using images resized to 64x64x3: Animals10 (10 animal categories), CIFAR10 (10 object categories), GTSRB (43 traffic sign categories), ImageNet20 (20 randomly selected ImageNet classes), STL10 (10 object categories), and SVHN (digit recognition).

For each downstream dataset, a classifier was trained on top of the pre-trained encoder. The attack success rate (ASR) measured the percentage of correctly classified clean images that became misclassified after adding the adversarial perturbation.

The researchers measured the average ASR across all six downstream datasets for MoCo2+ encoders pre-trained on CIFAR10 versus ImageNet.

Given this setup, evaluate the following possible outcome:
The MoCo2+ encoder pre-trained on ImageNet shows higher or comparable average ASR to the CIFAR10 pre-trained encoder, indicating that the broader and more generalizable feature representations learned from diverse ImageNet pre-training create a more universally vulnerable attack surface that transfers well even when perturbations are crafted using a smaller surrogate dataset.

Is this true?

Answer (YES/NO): YES